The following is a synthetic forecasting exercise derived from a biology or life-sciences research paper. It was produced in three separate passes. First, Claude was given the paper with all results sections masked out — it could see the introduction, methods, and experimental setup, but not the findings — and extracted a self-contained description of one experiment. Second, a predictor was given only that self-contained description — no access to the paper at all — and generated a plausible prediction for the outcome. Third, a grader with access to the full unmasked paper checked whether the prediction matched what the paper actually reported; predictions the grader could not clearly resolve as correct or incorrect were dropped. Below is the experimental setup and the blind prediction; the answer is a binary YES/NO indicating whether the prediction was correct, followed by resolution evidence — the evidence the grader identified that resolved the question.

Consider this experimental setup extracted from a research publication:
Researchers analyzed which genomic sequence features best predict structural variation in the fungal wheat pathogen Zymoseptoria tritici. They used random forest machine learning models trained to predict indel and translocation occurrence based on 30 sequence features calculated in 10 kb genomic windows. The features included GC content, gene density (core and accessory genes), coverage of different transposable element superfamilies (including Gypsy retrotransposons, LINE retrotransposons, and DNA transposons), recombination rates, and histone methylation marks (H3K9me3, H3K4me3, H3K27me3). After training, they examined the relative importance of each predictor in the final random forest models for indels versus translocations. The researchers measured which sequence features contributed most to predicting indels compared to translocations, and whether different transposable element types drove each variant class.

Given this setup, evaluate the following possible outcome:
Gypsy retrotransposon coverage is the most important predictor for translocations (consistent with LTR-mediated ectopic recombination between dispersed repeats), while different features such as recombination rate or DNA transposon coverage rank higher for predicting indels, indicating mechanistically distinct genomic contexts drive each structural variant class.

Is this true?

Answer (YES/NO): NO